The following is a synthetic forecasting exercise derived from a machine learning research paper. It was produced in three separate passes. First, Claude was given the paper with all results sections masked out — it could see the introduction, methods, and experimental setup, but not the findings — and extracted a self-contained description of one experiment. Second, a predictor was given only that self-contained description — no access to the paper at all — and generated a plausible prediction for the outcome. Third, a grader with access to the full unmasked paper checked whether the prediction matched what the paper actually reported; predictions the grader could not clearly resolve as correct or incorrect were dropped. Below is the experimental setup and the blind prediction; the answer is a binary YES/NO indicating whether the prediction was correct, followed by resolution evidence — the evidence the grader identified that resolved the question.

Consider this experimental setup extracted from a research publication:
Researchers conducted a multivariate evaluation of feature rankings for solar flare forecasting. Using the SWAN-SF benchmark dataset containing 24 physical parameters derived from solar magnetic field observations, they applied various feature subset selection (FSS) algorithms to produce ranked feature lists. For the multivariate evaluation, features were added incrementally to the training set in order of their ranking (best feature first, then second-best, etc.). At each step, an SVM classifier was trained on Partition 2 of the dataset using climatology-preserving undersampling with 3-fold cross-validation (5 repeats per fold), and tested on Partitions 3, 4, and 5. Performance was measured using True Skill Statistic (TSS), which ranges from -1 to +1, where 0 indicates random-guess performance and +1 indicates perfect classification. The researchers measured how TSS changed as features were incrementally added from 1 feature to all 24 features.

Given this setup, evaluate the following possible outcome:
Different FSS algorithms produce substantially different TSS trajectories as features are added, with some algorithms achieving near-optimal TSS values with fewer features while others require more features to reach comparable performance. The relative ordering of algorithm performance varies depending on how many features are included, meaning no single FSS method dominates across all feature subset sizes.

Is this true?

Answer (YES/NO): YES